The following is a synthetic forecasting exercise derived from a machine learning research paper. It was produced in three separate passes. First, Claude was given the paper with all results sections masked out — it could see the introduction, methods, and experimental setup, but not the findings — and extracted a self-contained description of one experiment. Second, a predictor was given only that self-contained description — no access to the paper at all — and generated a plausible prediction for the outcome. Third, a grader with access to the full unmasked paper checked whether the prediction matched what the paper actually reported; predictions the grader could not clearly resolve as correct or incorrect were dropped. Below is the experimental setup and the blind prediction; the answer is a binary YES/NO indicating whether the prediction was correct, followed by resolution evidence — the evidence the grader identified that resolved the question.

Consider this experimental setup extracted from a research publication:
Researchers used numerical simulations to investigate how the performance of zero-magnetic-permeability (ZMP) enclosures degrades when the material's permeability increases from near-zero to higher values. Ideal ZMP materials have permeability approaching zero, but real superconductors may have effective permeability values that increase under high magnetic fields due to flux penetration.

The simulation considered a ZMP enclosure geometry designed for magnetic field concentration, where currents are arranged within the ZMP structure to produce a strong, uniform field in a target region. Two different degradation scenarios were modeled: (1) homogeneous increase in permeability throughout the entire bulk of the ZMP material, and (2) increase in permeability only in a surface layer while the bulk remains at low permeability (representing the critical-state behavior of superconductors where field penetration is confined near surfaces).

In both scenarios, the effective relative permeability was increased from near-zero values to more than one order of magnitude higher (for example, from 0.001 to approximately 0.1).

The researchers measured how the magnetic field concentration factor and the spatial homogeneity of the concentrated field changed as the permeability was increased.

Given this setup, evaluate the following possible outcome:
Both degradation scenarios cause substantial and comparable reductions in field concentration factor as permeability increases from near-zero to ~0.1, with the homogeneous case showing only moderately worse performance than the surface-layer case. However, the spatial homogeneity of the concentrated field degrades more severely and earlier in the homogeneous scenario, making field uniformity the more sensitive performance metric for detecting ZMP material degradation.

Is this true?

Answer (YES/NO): NO